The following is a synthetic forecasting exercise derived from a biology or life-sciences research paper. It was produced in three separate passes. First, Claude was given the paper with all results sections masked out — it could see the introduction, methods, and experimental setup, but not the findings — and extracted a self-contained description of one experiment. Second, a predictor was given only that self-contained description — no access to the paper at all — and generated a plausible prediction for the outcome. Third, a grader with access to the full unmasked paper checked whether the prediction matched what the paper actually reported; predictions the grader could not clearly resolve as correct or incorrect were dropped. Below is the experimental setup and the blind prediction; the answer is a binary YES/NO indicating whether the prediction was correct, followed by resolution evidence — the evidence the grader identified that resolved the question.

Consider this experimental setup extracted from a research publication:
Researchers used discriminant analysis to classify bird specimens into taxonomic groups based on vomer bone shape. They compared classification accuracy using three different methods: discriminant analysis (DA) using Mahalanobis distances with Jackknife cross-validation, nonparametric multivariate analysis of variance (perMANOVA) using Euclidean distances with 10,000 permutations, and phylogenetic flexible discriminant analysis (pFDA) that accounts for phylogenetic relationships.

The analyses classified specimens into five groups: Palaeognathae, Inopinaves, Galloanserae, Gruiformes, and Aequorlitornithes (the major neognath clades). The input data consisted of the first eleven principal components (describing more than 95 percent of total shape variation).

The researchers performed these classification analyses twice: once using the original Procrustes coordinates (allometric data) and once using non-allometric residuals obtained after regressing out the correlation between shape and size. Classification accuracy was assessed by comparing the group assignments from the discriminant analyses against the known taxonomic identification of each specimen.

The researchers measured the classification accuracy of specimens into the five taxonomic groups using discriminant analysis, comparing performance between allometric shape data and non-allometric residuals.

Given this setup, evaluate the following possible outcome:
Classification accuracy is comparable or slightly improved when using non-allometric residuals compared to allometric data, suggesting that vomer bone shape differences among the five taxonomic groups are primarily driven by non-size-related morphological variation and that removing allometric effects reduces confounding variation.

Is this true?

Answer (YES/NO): NO